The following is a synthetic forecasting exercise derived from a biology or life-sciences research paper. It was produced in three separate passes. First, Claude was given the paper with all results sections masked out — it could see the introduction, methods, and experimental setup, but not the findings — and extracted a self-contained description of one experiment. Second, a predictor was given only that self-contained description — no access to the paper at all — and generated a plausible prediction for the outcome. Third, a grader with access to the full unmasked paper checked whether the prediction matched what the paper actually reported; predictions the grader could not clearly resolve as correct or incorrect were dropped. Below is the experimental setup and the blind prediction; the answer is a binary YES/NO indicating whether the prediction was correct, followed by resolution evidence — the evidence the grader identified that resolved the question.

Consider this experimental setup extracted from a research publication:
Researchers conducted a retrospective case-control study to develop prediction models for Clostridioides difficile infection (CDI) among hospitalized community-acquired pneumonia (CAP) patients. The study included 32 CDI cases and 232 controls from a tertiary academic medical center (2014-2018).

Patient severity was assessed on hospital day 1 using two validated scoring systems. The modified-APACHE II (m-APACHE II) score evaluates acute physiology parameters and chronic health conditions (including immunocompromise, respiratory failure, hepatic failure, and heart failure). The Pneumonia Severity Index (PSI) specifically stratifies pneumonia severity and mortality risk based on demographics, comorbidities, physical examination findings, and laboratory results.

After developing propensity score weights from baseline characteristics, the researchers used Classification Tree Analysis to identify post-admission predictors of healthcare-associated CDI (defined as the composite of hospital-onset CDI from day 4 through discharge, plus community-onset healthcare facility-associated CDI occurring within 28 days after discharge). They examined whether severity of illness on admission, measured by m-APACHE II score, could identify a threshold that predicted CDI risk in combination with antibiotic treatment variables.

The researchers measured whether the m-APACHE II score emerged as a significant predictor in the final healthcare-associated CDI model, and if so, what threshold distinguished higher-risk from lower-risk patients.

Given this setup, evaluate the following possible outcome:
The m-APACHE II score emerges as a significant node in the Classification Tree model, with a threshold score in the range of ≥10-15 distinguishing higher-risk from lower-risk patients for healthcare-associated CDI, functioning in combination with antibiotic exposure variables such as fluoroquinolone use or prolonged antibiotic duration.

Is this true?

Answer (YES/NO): NO